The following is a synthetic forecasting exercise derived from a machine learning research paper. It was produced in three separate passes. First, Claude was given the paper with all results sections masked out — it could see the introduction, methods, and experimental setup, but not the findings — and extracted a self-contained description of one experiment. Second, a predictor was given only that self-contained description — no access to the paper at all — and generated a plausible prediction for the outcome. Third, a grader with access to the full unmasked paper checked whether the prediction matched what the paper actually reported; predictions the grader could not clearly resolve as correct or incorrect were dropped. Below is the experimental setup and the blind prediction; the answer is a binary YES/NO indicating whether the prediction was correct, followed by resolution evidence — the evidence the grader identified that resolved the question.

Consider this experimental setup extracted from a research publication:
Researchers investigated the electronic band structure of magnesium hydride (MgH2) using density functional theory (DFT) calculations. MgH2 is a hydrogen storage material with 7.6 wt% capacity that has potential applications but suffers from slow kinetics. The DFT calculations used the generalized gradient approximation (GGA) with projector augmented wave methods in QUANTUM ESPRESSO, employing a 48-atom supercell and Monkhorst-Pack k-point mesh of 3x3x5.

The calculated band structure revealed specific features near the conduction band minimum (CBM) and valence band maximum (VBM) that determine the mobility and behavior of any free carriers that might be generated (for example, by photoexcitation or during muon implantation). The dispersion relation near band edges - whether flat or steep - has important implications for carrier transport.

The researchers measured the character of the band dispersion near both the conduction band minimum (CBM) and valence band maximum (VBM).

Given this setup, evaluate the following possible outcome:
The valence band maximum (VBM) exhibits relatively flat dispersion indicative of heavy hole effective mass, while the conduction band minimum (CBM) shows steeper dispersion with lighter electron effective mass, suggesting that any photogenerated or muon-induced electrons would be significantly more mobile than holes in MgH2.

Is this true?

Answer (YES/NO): NO